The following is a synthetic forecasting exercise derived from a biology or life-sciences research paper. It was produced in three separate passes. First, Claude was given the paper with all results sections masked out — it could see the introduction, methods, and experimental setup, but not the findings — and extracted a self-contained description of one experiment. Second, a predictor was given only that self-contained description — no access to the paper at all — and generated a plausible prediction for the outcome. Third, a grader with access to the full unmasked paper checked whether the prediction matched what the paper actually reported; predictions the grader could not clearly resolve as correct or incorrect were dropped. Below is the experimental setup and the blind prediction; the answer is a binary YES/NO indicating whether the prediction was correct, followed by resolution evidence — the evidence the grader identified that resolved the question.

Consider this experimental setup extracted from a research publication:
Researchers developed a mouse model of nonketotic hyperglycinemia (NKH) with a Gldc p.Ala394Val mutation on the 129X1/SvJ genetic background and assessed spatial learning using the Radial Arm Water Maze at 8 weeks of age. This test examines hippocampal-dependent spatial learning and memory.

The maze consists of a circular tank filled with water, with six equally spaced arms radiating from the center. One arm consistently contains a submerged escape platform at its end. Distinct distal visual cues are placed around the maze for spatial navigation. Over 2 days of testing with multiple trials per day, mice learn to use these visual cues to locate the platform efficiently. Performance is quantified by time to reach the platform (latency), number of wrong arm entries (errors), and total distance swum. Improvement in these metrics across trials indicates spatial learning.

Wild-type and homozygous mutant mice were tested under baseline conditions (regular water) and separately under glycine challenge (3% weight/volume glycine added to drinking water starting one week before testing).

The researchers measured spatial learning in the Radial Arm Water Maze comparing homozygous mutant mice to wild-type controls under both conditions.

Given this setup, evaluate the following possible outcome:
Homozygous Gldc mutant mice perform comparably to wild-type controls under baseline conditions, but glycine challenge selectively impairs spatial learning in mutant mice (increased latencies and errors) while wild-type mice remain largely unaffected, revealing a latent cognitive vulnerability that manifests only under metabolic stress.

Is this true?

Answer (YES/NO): NO